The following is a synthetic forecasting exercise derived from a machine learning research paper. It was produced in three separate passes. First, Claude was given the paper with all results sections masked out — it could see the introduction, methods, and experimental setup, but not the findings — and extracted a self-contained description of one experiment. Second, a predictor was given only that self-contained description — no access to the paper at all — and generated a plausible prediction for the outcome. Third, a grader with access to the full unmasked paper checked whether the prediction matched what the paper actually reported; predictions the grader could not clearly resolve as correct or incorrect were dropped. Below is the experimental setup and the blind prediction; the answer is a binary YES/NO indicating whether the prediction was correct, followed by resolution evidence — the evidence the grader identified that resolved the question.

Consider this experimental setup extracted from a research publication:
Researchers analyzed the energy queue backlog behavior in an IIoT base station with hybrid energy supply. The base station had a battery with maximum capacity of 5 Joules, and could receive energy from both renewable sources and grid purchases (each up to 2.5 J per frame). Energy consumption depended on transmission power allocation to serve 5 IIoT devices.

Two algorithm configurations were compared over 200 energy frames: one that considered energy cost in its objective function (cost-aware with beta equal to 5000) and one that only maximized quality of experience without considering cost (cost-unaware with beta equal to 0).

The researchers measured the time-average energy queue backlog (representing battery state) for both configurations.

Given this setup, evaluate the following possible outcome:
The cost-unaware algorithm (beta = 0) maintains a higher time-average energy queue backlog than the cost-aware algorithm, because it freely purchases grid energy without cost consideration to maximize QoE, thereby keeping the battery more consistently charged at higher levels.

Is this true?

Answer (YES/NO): YES